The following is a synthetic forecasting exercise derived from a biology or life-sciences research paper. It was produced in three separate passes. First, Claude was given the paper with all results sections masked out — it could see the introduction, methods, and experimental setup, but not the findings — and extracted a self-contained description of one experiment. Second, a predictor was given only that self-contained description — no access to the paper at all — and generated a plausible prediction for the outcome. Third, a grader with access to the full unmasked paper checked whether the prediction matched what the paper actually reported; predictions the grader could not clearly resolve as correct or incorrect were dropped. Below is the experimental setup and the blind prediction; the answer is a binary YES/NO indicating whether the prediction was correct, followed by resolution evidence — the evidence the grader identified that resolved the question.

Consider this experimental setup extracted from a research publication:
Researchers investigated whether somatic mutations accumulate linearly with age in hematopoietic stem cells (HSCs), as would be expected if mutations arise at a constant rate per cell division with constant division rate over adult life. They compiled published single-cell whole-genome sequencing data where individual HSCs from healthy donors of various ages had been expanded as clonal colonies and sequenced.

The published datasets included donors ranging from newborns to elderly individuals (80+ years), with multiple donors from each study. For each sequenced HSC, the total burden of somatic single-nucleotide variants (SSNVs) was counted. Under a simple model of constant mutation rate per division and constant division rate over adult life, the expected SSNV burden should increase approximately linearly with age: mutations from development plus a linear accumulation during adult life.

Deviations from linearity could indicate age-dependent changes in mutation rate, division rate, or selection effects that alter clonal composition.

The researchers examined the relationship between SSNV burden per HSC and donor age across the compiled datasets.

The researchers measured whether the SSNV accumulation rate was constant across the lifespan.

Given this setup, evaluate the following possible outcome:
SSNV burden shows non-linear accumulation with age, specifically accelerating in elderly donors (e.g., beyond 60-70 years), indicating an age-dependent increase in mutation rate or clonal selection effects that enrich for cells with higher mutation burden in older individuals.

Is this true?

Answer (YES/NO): YES